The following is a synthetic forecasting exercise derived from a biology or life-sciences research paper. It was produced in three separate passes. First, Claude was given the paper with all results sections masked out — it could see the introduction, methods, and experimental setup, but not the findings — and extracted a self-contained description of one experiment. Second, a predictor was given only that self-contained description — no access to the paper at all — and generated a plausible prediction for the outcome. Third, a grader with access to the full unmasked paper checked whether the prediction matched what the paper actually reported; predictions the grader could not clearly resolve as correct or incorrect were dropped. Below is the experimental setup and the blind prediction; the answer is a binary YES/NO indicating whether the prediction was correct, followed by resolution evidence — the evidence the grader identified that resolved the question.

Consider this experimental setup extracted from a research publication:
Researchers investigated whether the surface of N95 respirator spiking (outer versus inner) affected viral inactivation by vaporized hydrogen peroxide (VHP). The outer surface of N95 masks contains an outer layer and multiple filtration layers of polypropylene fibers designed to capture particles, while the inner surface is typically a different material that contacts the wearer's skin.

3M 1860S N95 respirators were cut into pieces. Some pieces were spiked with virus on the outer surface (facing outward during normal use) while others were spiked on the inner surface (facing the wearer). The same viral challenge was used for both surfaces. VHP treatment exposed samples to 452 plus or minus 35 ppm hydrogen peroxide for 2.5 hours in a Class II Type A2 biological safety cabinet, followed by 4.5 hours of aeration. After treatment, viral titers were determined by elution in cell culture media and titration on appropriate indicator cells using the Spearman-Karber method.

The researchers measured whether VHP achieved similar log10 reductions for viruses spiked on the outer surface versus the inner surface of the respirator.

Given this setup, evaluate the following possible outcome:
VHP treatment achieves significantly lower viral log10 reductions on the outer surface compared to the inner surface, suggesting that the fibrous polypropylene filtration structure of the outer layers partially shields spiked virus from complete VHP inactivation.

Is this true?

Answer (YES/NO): NO